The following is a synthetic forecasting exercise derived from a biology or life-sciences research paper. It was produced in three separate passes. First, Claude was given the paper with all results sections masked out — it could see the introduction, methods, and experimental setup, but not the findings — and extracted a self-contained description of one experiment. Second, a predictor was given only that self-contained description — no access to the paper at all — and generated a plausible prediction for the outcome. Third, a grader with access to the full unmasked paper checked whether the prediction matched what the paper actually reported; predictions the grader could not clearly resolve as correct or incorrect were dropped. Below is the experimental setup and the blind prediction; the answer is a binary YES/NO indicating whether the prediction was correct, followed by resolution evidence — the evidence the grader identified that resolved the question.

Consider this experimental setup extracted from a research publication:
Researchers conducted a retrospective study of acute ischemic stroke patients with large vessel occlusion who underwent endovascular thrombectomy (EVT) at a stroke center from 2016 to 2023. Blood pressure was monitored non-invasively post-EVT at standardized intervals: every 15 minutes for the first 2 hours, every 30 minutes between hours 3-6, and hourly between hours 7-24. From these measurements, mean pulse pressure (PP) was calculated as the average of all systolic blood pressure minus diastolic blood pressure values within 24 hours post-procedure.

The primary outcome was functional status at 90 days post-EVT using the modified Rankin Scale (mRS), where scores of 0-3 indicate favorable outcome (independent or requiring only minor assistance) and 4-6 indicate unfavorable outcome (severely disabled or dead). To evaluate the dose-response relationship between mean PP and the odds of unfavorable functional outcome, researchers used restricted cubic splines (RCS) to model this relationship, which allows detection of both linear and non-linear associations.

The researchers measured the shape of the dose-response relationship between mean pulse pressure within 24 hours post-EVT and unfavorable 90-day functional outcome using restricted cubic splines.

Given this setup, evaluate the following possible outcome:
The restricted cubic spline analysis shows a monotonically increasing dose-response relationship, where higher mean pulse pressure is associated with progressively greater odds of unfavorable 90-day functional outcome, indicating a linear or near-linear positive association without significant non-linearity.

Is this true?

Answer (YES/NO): YES